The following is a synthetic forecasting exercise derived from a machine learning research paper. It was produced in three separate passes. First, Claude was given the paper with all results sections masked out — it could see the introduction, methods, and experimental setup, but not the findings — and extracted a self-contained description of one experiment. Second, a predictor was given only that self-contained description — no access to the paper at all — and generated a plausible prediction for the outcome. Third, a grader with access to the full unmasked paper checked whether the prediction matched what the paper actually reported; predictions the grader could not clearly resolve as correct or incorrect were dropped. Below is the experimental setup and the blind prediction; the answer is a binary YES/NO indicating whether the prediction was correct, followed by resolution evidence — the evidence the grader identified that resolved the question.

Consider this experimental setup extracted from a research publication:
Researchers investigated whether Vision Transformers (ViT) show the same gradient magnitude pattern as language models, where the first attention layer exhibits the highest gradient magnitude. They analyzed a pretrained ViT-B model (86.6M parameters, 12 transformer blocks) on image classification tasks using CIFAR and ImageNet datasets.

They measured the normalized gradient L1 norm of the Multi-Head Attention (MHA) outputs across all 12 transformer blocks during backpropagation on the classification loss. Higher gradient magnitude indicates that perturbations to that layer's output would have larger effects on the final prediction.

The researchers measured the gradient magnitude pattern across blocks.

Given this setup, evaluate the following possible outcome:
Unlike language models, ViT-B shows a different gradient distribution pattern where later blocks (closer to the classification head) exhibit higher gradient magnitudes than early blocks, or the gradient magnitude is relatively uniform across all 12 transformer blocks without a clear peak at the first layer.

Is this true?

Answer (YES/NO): NO